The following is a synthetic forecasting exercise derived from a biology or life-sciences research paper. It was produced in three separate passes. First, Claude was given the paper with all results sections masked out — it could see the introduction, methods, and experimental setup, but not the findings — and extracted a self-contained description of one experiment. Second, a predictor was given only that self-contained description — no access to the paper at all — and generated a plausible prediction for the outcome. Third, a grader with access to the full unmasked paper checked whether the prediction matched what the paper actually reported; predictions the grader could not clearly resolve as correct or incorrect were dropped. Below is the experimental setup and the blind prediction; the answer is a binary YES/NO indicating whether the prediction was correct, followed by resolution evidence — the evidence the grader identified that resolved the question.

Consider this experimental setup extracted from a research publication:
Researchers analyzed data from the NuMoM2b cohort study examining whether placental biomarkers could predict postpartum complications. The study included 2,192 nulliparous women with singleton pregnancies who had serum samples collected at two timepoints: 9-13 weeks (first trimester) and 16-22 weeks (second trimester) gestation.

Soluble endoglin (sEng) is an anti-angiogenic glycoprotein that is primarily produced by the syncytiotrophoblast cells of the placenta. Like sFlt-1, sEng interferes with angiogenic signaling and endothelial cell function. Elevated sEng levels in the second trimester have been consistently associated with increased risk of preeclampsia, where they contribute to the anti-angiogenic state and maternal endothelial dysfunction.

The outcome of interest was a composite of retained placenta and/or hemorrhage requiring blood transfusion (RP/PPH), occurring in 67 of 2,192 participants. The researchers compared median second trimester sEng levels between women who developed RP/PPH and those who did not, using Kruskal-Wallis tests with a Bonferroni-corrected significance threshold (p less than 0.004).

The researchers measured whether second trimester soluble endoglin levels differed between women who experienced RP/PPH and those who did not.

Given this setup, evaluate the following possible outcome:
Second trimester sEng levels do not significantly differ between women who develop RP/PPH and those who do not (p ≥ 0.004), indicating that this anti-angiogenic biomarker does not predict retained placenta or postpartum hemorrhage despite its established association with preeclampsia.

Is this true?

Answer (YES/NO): NO